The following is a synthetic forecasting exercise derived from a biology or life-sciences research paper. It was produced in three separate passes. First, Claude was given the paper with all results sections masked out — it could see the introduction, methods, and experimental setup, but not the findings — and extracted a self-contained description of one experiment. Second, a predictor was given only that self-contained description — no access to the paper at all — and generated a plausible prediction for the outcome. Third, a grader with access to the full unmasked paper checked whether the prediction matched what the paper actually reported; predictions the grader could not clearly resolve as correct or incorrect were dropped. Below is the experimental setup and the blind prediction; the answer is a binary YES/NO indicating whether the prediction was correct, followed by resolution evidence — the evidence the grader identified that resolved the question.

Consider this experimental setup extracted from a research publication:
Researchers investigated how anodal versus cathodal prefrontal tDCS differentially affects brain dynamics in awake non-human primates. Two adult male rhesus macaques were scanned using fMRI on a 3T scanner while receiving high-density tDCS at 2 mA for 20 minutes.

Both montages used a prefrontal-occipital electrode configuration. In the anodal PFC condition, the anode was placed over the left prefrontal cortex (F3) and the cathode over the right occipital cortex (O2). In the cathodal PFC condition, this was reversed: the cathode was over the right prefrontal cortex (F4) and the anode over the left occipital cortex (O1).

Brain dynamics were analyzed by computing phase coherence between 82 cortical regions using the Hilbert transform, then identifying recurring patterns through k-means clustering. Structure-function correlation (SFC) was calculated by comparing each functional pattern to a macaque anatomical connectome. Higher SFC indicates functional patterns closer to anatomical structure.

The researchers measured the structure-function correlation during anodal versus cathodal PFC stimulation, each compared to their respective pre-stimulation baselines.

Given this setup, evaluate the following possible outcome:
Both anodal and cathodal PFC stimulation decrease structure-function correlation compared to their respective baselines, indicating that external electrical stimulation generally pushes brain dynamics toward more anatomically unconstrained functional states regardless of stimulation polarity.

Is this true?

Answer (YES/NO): NO